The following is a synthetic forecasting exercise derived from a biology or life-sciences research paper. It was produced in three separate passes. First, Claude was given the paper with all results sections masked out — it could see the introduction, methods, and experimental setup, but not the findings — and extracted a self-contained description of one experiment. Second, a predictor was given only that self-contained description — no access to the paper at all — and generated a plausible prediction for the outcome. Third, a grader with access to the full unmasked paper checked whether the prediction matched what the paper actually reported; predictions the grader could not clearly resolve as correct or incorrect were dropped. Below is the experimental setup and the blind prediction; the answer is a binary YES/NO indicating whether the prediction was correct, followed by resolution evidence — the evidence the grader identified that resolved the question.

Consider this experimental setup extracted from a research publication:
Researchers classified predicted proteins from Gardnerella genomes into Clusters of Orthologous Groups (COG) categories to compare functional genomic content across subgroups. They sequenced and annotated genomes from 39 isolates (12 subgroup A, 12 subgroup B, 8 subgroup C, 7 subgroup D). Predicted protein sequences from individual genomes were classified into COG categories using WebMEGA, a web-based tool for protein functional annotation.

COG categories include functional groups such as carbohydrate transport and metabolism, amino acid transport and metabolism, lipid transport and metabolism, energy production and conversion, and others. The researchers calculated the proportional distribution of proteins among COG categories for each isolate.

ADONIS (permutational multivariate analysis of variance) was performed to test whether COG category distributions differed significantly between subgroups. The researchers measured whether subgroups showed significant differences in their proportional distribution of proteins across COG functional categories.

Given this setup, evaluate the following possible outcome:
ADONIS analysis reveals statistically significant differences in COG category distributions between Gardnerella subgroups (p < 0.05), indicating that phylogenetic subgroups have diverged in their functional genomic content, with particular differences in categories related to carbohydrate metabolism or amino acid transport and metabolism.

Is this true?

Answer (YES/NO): YES